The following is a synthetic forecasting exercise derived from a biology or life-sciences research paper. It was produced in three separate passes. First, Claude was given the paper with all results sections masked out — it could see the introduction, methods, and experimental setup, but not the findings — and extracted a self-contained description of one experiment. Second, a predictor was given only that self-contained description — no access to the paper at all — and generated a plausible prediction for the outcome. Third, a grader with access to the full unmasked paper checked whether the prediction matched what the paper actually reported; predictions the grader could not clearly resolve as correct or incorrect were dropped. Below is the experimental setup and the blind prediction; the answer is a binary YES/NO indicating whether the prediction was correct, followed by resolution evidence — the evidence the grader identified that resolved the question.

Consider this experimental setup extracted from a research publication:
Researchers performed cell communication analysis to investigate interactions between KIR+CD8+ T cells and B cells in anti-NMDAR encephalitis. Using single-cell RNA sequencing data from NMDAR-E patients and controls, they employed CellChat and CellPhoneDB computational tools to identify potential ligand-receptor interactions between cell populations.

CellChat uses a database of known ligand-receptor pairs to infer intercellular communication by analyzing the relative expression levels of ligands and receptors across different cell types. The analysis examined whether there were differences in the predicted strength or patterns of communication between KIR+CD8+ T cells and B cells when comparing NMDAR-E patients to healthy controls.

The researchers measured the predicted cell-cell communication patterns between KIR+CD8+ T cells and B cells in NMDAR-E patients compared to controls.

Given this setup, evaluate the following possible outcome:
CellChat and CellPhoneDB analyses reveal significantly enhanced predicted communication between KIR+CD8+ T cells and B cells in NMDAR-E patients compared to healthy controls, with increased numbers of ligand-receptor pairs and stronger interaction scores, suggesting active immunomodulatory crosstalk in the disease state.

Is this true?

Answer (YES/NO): YES